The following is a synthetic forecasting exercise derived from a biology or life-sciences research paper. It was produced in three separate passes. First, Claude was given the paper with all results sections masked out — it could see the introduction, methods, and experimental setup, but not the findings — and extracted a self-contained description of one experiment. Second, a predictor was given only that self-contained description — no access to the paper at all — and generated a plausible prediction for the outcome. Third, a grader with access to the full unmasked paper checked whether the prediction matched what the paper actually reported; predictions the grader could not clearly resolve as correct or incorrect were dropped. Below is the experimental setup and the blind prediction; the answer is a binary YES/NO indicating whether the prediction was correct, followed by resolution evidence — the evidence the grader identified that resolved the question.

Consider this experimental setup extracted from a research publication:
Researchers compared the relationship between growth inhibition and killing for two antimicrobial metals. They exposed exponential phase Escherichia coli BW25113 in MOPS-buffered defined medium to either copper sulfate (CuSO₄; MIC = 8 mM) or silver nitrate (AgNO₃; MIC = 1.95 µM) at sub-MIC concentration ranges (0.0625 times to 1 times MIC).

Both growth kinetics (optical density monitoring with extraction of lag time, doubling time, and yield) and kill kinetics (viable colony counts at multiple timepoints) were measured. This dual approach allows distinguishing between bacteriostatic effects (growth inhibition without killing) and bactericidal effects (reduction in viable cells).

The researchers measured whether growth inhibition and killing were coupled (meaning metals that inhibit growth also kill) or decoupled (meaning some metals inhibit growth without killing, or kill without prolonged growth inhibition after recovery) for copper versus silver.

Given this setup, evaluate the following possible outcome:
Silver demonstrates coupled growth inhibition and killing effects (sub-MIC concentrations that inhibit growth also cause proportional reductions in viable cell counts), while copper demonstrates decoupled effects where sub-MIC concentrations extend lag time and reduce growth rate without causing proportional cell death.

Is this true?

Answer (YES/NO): NO